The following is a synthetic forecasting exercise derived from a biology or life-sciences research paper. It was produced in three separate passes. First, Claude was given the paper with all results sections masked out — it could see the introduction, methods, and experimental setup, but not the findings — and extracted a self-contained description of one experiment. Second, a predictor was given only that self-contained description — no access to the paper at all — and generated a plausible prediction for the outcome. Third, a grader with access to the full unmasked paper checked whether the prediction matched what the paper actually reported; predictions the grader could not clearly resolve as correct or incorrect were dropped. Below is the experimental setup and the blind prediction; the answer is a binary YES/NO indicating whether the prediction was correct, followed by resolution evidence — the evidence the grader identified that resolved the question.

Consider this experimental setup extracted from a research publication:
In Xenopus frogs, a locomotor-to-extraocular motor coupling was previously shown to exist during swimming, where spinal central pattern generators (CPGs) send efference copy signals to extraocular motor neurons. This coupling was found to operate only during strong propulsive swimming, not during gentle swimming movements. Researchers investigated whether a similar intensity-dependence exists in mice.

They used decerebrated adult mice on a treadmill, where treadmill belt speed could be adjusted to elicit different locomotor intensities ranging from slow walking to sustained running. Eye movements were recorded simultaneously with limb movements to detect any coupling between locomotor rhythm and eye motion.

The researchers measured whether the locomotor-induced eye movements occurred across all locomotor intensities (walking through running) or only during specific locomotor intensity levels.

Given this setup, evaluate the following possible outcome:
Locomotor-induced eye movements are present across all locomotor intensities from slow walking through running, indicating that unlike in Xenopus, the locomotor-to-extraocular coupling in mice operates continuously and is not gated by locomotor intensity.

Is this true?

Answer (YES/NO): NO